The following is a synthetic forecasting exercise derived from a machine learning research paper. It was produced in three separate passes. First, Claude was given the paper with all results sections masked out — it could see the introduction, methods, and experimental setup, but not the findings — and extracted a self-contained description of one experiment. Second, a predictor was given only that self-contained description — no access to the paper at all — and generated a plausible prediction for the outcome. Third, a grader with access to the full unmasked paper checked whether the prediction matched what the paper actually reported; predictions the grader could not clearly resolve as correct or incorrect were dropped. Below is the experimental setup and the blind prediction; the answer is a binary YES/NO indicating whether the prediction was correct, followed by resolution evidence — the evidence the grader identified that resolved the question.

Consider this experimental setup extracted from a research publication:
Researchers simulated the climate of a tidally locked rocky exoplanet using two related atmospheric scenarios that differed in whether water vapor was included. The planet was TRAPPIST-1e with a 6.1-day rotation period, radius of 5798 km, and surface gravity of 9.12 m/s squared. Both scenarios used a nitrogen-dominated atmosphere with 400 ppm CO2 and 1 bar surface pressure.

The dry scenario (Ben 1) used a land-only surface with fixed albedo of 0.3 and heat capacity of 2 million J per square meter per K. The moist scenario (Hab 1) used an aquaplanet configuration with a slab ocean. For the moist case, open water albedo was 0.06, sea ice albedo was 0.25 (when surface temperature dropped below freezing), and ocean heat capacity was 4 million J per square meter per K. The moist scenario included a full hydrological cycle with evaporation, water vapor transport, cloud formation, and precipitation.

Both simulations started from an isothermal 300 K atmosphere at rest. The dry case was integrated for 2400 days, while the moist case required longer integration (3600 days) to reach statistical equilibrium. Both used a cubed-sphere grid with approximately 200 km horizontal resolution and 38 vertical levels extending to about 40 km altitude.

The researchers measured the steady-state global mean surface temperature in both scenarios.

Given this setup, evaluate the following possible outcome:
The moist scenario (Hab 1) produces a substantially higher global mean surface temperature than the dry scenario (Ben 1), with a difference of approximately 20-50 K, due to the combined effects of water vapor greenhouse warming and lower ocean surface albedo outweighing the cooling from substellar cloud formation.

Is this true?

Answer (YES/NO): YES